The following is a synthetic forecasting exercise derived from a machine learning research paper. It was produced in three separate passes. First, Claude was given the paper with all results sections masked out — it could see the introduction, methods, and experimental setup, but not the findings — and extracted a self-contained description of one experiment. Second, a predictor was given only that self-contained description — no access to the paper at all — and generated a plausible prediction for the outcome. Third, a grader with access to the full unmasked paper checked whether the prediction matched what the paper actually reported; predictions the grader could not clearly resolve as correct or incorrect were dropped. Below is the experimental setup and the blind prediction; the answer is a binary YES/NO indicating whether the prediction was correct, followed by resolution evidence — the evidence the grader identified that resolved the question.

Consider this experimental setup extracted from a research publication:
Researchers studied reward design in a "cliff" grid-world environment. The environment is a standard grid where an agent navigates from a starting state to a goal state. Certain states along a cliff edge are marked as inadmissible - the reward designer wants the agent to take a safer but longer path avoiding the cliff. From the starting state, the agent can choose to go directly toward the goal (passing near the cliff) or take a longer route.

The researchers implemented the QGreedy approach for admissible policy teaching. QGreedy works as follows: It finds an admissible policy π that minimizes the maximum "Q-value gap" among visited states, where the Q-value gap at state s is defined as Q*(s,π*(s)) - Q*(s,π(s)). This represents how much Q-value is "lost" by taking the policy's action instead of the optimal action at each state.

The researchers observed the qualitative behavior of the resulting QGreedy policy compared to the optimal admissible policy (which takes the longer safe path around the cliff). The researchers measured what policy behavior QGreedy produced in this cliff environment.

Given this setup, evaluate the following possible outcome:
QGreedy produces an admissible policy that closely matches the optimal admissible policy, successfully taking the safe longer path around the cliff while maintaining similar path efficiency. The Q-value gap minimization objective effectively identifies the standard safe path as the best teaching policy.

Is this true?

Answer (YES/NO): NO